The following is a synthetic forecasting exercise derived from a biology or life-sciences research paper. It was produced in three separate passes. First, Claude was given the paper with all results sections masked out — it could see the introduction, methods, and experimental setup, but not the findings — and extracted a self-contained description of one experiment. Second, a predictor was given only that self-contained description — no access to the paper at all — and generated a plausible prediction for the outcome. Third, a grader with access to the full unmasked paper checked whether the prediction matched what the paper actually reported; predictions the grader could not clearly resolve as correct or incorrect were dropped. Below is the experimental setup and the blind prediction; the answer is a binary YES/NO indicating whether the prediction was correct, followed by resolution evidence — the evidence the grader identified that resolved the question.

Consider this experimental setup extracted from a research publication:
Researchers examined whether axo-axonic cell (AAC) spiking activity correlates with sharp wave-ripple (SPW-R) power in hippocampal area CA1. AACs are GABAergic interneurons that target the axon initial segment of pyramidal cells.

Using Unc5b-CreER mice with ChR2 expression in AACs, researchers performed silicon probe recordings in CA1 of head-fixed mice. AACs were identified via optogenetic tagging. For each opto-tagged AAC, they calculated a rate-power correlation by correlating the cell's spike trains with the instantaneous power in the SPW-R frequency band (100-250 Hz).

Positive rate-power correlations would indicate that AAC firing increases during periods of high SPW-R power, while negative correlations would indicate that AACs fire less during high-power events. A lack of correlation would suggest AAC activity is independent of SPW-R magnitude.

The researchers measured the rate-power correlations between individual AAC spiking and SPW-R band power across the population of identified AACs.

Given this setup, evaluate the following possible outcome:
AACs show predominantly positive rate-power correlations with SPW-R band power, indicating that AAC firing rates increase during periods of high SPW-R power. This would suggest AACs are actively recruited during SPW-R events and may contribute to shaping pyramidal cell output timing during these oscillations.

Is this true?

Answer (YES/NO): YES